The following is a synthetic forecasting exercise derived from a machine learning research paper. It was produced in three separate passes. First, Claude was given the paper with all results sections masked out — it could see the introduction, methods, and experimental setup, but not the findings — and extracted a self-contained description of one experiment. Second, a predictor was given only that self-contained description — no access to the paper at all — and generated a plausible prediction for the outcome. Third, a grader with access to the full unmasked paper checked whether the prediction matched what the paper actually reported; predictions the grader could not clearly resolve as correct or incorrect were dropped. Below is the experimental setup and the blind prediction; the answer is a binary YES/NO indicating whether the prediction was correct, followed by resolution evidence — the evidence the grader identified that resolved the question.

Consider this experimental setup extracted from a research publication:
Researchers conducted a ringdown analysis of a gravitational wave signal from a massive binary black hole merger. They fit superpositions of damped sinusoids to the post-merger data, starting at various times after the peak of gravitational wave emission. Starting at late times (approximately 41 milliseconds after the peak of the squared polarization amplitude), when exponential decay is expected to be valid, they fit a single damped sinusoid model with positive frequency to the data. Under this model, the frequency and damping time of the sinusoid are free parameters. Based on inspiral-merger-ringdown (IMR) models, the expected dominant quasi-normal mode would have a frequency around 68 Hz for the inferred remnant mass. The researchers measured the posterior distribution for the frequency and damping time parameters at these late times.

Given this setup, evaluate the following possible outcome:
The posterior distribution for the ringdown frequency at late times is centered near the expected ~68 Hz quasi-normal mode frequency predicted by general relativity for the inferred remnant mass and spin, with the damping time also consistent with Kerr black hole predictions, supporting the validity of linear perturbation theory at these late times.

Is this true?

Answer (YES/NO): NO